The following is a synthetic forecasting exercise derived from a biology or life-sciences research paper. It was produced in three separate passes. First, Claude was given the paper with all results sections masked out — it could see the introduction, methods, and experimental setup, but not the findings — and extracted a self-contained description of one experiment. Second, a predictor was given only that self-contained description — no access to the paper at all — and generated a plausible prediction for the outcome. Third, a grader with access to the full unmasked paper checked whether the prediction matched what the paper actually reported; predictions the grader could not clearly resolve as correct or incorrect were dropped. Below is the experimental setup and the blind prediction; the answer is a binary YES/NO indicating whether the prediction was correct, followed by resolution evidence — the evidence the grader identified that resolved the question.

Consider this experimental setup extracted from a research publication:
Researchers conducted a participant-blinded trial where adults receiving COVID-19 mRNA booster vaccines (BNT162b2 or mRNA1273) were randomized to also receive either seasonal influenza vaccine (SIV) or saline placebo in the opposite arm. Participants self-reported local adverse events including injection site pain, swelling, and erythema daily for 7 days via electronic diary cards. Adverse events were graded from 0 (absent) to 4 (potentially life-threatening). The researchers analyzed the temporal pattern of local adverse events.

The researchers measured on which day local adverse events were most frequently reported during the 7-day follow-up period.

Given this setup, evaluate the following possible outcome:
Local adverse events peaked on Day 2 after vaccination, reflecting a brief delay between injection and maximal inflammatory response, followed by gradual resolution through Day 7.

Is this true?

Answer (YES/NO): NO